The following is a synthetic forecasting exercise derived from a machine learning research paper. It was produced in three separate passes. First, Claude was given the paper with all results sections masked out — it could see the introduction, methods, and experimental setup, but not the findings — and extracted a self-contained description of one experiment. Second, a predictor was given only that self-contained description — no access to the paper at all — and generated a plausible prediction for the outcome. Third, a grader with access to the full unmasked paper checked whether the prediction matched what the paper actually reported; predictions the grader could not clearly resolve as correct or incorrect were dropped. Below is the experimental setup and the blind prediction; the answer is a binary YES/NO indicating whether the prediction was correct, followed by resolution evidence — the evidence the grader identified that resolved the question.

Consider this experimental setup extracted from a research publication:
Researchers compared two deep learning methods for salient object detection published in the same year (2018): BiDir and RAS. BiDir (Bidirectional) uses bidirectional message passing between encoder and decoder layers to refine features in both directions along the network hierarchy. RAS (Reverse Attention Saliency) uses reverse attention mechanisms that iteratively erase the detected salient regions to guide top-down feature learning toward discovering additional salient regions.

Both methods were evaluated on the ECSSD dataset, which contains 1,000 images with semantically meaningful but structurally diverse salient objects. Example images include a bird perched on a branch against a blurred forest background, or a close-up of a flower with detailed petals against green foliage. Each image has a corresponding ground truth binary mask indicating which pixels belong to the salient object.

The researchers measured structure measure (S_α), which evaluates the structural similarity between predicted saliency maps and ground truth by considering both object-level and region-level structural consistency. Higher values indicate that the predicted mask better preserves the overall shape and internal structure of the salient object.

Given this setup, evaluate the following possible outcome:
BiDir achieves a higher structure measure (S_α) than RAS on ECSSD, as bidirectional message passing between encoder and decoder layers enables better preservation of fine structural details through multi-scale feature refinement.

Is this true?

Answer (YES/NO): YES